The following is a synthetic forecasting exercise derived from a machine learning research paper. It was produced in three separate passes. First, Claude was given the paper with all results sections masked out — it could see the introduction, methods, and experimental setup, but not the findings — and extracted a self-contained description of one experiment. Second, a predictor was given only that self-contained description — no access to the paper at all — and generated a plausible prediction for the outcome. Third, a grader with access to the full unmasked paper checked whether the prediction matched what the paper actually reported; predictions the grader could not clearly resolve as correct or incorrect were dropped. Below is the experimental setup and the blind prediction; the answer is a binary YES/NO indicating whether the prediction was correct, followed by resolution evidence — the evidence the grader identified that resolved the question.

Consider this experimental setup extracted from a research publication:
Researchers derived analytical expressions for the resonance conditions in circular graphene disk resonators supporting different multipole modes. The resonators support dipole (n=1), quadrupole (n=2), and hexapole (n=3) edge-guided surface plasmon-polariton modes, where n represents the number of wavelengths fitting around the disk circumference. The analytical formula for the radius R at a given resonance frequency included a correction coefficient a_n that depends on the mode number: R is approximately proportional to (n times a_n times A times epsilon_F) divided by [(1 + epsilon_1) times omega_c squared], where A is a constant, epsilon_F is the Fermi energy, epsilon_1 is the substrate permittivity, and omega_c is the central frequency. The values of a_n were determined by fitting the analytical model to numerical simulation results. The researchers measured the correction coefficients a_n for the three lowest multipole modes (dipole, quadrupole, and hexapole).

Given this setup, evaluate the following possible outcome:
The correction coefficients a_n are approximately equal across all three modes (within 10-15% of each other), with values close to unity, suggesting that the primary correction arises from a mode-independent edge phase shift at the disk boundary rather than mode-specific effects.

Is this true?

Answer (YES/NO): YES